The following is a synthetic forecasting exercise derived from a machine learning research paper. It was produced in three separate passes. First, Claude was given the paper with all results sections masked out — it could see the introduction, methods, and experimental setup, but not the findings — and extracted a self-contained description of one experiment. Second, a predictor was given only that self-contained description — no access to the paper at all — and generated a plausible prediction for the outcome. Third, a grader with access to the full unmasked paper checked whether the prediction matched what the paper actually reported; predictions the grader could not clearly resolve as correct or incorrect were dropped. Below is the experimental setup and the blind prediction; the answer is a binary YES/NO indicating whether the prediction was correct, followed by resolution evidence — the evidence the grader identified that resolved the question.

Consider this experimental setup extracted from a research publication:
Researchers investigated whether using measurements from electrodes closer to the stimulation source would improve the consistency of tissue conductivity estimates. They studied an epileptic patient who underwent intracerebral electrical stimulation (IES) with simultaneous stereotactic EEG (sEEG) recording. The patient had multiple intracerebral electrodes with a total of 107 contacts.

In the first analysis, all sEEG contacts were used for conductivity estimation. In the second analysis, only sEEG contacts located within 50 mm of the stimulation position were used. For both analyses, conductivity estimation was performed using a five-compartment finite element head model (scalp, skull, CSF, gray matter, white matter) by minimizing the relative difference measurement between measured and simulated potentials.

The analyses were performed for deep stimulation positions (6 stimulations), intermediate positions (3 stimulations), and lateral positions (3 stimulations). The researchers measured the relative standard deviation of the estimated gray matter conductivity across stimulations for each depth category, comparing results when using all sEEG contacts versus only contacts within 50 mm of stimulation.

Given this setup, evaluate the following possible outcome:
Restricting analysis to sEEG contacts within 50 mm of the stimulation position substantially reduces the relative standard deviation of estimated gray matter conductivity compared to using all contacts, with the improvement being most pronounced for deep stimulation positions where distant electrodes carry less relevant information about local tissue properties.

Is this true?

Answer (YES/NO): NO